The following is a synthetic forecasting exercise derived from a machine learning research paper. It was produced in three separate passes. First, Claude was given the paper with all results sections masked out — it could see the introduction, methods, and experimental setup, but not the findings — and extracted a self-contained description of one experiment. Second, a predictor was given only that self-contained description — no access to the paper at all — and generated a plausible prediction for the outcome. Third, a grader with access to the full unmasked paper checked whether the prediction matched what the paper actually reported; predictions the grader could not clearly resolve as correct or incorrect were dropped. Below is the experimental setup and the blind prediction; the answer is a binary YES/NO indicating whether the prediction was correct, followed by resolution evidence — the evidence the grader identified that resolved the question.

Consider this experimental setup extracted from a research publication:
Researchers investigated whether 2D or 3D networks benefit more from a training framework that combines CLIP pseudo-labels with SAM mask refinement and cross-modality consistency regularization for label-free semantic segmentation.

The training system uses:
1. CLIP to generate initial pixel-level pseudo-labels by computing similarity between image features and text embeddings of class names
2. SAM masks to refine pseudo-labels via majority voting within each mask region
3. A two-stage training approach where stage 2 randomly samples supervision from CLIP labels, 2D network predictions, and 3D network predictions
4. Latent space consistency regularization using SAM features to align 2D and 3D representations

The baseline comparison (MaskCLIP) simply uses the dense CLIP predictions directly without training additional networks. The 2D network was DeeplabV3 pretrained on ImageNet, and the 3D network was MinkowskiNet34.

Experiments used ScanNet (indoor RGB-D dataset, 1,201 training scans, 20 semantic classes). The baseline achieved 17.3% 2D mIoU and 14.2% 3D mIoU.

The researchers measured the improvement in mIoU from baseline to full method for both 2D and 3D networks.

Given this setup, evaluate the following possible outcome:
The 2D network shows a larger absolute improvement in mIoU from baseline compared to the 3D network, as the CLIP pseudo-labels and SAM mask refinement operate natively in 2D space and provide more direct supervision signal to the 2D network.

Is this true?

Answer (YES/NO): NO